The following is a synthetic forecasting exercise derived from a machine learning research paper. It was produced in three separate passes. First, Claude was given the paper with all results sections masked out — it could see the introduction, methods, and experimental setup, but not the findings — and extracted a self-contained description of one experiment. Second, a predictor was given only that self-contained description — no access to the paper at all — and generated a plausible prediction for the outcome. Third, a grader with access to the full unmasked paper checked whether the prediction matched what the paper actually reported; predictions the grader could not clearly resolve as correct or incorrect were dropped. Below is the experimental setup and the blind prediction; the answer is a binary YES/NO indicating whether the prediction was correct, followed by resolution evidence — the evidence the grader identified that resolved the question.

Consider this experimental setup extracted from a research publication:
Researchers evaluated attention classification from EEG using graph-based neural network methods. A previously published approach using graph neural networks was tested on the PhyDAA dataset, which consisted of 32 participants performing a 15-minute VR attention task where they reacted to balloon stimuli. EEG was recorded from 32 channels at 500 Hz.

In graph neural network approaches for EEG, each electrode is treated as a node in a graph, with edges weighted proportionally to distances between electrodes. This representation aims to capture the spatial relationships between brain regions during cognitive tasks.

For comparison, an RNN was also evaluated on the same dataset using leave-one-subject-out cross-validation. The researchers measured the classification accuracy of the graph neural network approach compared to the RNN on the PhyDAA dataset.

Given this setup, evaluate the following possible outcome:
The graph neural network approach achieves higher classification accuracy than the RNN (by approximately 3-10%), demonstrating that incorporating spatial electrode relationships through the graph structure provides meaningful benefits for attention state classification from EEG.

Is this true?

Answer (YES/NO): NO